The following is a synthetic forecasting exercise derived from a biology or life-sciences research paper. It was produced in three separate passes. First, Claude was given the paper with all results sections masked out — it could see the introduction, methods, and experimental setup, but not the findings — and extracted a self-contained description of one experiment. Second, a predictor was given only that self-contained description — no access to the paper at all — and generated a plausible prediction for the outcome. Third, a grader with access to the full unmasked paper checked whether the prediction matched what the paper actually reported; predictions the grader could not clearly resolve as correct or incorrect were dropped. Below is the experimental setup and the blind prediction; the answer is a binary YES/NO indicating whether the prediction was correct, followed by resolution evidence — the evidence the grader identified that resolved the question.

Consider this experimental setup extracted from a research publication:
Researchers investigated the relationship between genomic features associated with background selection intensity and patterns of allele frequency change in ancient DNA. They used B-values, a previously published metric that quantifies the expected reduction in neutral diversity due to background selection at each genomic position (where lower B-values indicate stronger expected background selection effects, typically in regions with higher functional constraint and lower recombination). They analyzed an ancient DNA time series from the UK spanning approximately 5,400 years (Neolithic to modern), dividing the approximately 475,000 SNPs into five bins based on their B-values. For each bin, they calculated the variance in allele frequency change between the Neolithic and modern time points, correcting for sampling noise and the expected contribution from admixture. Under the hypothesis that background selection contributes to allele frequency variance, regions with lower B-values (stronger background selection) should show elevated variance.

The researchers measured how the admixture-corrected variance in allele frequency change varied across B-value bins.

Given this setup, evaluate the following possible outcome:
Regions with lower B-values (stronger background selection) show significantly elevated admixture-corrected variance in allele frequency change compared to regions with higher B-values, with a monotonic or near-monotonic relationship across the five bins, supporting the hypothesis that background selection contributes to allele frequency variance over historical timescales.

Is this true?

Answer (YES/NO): NO